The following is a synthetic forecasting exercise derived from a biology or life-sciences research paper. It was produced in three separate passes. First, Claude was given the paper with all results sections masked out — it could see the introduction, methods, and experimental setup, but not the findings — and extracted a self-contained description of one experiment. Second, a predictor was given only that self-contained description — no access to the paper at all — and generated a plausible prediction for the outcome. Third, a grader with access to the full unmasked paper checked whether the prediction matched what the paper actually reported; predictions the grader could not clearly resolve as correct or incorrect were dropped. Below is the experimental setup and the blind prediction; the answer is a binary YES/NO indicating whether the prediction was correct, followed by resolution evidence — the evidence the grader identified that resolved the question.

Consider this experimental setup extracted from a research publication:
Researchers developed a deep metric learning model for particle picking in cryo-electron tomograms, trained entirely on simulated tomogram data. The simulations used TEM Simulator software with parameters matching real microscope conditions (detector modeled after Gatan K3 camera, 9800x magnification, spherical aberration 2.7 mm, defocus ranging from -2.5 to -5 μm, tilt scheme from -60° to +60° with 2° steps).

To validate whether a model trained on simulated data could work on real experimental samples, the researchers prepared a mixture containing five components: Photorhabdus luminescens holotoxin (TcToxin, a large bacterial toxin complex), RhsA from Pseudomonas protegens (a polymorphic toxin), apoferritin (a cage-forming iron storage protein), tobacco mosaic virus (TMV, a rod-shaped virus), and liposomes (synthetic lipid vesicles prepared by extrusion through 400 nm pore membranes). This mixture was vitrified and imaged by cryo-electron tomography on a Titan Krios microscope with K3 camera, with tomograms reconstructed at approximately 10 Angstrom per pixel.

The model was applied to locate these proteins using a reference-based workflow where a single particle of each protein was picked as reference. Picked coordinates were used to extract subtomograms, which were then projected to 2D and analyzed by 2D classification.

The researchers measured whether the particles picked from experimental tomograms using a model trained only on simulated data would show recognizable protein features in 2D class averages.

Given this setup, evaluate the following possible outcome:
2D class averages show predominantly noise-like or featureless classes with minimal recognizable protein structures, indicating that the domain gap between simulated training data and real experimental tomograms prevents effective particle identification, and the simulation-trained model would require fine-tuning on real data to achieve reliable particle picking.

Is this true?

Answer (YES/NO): NO